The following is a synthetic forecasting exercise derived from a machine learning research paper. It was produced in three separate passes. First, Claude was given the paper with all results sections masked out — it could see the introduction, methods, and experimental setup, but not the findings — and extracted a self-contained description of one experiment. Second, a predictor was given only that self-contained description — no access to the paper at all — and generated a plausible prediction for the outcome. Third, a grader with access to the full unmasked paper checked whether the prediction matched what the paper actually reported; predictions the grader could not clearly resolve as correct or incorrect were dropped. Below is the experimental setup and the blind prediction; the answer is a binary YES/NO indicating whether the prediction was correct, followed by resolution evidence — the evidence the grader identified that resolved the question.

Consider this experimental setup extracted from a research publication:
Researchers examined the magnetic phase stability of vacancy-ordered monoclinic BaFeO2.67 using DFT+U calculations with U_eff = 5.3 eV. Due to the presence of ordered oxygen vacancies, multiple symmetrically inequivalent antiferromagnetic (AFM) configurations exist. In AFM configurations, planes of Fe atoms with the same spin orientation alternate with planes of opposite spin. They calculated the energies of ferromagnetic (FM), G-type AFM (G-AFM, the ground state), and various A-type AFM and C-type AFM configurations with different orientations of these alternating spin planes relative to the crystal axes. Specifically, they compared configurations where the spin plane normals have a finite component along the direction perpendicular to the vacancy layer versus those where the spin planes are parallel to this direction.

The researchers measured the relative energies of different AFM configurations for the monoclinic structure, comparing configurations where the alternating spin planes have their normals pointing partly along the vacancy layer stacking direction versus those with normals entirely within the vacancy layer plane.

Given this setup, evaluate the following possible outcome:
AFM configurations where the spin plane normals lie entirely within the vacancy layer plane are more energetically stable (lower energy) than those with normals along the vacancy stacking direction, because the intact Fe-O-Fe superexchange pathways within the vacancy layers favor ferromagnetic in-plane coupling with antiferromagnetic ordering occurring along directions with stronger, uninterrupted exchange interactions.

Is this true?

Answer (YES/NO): NO